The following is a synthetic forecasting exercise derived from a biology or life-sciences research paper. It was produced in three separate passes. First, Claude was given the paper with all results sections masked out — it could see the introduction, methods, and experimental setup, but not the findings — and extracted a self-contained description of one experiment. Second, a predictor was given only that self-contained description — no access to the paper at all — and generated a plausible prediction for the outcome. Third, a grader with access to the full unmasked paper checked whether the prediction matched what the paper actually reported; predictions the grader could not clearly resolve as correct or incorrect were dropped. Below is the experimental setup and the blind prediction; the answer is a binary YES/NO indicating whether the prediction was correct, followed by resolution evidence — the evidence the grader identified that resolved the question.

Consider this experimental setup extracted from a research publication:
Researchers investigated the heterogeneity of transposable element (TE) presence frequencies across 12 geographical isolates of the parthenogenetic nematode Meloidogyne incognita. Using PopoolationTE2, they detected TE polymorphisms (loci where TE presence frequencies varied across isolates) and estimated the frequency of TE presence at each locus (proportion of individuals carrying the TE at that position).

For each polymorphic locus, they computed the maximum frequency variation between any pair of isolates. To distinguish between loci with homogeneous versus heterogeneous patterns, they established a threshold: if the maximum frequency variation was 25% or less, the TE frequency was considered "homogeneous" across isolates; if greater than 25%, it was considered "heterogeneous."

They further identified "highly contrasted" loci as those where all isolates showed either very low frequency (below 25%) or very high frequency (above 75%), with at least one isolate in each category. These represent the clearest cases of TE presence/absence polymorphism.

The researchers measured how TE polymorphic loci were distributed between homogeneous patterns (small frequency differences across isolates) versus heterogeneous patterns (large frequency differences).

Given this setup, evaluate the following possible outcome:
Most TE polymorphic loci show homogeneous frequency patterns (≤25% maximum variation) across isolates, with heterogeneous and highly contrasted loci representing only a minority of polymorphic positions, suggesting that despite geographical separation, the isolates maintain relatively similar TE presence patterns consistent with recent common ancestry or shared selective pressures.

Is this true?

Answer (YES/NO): YES